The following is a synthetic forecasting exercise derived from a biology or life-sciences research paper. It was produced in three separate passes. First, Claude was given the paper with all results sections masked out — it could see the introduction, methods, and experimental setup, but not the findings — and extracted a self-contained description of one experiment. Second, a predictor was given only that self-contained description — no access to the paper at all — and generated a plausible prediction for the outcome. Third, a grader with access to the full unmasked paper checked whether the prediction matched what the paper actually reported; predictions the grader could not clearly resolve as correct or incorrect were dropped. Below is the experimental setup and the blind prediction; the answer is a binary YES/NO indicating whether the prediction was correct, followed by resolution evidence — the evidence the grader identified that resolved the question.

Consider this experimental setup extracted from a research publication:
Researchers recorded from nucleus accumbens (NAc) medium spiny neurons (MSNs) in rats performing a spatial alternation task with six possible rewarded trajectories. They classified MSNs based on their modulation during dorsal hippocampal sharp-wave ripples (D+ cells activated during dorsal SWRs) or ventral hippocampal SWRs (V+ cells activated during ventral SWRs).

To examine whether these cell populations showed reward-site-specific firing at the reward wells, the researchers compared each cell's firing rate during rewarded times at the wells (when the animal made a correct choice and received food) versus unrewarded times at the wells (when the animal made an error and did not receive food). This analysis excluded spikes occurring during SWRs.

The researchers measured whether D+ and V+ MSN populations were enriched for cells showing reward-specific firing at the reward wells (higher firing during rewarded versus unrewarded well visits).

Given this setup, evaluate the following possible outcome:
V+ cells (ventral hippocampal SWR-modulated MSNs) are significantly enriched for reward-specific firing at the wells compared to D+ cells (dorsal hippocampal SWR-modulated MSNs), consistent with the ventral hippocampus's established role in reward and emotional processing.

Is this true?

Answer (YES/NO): NO